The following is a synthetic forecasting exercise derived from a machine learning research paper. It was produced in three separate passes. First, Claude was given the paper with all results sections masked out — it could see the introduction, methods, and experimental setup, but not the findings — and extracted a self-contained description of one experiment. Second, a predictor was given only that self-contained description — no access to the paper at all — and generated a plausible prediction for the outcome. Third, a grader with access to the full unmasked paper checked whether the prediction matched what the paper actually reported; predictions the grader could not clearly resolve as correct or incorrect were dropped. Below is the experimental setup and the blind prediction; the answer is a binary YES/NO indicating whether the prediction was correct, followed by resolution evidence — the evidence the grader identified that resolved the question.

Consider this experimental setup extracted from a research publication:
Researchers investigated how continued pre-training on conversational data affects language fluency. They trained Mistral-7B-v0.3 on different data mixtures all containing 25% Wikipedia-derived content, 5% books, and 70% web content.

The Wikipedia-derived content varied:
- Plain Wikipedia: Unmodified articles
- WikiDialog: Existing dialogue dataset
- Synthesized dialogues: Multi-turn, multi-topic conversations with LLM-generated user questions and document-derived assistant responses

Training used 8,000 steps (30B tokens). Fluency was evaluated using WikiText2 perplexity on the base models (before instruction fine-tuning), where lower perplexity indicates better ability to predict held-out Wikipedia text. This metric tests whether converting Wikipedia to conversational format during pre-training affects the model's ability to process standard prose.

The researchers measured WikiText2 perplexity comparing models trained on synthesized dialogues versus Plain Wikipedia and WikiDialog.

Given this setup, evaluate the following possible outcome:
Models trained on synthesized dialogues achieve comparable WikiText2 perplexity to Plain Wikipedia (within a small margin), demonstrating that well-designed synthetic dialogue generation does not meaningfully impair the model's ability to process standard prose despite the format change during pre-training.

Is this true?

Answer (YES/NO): NO